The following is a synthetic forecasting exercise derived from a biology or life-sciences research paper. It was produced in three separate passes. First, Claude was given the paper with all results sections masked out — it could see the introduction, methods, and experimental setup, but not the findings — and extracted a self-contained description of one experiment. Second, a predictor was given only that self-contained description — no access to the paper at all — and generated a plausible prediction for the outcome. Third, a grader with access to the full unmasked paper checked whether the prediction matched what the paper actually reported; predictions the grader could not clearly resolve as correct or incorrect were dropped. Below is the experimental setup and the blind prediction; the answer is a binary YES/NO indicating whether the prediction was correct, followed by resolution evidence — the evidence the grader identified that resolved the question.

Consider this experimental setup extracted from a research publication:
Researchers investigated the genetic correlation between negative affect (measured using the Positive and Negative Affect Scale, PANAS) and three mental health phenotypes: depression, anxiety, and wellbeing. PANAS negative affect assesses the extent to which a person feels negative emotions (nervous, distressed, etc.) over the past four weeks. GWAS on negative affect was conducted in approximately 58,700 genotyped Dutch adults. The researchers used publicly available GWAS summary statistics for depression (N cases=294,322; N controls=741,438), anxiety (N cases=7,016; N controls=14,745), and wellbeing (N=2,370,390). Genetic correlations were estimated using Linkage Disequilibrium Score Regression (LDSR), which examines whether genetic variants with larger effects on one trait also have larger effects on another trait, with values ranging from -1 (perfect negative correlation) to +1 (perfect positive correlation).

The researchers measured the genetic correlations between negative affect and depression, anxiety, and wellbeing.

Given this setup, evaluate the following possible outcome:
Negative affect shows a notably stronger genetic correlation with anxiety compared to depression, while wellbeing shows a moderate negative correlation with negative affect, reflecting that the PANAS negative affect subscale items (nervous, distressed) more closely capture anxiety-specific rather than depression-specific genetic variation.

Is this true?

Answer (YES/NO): NO